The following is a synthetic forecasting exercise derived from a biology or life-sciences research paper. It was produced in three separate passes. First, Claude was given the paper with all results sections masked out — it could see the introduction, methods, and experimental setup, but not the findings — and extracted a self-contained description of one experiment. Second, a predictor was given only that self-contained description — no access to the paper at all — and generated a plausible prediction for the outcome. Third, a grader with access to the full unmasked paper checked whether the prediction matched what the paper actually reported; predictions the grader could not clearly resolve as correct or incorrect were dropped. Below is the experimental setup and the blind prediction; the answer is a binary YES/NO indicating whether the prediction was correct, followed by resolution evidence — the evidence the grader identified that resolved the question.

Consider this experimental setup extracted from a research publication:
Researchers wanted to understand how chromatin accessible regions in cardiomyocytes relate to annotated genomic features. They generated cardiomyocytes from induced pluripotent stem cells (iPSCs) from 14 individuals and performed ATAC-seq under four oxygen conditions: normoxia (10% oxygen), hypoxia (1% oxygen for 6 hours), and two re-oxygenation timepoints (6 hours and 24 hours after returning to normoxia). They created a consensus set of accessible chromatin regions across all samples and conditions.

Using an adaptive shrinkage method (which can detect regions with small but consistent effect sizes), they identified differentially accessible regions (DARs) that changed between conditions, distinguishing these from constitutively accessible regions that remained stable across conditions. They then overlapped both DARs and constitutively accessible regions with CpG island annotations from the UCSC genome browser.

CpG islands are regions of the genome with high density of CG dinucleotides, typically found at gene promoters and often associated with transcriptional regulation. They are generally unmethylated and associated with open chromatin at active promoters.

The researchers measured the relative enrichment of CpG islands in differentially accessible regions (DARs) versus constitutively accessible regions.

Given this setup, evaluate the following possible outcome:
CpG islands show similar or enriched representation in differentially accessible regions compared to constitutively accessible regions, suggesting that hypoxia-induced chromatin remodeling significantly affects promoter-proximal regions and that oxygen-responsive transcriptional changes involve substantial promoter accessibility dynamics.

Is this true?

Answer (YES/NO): YES